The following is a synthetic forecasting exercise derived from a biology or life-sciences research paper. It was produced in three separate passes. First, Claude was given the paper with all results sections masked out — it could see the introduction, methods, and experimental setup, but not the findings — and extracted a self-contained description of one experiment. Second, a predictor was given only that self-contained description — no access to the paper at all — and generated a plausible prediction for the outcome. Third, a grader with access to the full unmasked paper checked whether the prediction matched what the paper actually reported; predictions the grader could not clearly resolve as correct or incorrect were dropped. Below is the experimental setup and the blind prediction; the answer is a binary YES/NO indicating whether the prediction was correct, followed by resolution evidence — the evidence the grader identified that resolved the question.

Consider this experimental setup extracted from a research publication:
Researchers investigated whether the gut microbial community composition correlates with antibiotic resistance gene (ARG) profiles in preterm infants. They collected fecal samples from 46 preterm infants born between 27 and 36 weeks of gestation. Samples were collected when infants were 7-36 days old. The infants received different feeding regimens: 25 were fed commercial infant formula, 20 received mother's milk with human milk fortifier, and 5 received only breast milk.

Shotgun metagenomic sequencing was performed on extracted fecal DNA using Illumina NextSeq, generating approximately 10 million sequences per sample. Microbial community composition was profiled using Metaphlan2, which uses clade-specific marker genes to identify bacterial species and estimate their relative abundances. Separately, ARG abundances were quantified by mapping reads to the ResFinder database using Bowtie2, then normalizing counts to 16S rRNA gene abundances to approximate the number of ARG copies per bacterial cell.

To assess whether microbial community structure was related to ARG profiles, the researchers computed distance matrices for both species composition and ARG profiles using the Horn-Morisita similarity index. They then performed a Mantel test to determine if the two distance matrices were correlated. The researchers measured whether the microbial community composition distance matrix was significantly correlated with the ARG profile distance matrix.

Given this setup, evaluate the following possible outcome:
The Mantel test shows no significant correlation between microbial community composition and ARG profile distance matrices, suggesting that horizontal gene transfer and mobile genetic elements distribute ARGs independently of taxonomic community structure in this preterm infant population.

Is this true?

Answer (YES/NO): NO